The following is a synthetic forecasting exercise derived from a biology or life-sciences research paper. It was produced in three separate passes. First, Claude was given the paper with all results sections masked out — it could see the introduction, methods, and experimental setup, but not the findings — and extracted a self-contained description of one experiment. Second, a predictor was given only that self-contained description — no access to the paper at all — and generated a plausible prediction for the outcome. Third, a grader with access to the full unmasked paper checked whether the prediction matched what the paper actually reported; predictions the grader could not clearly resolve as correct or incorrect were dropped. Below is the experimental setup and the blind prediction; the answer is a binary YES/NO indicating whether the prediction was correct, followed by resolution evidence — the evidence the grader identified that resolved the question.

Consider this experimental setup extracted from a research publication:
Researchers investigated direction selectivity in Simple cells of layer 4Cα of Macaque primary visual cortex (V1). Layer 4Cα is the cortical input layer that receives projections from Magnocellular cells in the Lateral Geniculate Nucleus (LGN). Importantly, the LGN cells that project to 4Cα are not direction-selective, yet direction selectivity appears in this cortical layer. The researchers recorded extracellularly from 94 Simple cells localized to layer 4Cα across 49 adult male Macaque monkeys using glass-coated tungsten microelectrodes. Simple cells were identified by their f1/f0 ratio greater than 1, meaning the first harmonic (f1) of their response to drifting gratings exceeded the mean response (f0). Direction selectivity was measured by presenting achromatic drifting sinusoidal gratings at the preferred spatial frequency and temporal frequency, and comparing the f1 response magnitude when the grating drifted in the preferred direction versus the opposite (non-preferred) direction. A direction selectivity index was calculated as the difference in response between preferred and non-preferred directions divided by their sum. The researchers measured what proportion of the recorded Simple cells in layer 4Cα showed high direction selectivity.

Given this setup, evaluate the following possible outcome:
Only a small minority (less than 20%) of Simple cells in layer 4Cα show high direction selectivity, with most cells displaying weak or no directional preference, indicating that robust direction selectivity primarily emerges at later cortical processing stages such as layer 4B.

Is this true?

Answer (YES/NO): NO